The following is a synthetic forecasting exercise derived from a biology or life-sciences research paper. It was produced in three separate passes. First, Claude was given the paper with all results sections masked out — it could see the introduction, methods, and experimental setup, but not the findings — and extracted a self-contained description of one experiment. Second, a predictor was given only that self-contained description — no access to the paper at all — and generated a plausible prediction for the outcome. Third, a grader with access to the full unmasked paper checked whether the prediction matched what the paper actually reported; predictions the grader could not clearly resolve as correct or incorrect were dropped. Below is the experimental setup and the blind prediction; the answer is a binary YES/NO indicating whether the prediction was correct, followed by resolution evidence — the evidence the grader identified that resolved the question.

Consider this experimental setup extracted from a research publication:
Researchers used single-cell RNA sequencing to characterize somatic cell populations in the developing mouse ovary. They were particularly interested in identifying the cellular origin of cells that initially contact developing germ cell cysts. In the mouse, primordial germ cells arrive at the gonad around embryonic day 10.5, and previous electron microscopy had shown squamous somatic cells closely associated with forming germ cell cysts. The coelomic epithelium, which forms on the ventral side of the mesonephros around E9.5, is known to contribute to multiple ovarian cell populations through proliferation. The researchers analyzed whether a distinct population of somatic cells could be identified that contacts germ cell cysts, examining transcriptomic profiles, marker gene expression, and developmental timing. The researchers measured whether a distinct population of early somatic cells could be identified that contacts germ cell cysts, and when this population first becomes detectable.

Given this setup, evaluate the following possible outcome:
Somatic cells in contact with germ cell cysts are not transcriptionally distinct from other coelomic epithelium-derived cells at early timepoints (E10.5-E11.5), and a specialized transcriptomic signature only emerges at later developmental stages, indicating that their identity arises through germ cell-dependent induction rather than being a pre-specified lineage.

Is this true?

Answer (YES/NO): NO